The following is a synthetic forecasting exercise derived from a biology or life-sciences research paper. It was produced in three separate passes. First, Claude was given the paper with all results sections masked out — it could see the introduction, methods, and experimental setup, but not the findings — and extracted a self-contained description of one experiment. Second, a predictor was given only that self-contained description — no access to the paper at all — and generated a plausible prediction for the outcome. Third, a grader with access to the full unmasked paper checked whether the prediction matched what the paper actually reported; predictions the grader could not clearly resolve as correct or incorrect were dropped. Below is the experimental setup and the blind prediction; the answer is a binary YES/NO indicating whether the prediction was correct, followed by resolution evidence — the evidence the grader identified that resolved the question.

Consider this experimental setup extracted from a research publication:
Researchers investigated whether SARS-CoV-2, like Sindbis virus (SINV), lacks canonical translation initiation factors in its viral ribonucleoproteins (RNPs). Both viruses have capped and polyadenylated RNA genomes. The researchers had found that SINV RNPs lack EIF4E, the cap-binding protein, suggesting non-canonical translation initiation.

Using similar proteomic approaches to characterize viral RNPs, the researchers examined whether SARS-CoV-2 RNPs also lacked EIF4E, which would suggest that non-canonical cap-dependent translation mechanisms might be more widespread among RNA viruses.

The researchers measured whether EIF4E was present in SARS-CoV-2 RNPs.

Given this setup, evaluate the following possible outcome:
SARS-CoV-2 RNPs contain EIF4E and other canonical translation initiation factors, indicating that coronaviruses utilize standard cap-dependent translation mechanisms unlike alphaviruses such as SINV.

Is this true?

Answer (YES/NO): NO